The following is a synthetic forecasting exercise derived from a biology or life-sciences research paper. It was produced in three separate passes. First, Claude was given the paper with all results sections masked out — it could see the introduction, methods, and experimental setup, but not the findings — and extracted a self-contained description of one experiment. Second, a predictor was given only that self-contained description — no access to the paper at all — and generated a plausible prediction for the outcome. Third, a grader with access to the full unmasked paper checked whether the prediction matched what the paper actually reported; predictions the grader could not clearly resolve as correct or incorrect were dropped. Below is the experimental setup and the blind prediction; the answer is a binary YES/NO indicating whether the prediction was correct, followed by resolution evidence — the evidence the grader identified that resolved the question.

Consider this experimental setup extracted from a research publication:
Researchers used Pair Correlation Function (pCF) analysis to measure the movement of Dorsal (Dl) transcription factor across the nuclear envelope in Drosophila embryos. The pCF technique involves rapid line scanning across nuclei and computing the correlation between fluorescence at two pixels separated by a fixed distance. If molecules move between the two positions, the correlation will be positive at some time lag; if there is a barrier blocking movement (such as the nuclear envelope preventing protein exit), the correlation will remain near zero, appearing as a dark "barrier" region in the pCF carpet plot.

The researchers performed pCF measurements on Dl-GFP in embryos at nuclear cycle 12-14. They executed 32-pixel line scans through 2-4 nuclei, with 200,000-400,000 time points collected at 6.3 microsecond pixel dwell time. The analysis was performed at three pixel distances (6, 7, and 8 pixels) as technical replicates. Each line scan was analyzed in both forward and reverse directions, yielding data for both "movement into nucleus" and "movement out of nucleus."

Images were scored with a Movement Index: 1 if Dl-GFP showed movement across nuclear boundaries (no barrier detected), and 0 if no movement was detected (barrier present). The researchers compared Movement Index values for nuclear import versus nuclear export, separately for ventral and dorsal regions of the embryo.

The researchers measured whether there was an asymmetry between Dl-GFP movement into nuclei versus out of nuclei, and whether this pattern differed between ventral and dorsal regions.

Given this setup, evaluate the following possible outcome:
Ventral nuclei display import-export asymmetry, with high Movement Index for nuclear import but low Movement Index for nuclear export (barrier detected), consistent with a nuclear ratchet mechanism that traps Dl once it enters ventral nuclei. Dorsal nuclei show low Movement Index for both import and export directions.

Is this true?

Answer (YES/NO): NO